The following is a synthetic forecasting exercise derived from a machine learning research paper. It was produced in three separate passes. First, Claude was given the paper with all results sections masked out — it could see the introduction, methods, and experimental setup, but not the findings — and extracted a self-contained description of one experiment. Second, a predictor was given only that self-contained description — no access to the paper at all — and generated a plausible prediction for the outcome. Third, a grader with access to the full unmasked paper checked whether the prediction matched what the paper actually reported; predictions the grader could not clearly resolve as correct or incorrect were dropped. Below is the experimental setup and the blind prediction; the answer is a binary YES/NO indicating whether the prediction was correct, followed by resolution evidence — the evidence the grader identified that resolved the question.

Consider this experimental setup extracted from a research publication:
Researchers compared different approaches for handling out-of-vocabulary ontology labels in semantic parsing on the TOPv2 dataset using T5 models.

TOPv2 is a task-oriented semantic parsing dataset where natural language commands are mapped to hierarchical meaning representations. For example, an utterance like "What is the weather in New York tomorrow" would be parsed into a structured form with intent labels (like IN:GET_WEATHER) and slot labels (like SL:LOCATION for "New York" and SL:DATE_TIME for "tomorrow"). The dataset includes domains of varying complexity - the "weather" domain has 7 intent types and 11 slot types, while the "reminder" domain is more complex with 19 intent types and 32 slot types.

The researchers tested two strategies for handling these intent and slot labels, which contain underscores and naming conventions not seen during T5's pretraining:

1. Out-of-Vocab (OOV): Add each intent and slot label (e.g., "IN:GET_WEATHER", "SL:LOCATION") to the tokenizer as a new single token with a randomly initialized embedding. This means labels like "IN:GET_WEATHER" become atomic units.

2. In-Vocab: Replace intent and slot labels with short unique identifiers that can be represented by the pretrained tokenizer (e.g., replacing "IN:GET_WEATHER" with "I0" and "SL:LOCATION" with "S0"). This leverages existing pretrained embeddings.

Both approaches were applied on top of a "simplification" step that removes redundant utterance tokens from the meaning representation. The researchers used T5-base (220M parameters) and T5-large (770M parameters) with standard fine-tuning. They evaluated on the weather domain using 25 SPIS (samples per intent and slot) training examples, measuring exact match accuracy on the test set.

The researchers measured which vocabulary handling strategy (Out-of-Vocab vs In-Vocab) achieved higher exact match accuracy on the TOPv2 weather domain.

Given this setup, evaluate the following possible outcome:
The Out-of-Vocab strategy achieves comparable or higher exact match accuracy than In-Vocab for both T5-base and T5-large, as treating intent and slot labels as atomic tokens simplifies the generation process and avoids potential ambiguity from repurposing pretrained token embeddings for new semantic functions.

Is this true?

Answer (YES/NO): NO